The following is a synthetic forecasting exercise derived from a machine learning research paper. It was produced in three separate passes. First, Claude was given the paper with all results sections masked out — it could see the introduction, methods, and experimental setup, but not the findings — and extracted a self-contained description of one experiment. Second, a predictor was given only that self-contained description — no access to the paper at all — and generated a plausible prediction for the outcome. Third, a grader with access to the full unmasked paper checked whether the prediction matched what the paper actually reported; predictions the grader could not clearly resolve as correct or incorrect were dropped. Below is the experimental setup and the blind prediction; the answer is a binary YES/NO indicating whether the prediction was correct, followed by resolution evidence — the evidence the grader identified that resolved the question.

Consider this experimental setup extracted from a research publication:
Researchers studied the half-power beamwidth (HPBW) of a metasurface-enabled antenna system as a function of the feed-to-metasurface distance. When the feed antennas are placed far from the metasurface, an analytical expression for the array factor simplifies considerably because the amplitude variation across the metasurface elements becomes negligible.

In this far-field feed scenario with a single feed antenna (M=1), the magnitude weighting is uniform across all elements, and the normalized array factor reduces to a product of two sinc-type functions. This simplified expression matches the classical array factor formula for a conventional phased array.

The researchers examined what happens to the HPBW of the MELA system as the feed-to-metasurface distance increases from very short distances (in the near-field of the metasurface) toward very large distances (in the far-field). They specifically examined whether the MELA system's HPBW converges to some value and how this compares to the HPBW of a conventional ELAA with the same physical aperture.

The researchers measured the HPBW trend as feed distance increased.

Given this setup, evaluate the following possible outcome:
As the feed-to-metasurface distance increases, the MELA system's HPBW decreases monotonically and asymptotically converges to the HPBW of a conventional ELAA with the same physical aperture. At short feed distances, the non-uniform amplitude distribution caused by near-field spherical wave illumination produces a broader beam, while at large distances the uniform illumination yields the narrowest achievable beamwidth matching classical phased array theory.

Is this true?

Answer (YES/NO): YES